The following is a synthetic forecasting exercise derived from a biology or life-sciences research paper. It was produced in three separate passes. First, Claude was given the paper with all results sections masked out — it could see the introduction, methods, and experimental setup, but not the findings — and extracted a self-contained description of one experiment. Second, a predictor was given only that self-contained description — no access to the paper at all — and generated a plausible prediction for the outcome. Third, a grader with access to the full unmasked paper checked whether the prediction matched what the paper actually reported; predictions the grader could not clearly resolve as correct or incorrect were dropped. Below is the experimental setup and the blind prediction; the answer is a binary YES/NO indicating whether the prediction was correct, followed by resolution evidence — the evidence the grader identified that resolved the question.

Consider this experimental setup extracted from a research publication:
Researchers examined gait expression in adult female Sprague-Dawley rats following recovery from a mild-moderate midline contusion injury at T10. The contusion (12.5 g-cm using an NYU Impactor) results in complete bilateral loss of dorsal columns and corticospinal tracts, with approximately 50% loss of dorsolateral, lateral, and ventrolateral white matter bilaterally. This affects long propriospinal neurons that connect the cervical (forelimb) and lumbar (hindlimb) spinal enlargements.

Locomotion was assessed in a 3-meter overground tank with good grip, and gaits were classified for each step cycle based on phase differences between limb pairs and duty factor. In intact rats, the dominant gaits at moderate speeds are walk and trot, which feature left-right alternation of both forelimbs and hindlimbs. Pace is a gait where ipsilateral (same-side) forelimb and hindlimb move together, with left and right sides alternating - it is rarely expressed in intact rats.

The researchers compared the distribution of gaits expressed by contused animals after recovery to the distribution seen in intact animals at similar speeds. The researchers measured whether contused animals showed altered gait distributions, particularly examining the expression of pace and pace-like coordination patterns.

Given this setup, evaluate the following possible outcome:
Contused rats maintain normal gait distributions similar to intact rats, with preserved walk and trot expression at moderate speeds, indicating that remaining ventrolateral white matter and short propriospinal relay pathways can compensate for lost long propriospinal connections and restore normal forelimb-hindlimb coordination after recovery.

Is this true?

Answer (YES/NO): NO